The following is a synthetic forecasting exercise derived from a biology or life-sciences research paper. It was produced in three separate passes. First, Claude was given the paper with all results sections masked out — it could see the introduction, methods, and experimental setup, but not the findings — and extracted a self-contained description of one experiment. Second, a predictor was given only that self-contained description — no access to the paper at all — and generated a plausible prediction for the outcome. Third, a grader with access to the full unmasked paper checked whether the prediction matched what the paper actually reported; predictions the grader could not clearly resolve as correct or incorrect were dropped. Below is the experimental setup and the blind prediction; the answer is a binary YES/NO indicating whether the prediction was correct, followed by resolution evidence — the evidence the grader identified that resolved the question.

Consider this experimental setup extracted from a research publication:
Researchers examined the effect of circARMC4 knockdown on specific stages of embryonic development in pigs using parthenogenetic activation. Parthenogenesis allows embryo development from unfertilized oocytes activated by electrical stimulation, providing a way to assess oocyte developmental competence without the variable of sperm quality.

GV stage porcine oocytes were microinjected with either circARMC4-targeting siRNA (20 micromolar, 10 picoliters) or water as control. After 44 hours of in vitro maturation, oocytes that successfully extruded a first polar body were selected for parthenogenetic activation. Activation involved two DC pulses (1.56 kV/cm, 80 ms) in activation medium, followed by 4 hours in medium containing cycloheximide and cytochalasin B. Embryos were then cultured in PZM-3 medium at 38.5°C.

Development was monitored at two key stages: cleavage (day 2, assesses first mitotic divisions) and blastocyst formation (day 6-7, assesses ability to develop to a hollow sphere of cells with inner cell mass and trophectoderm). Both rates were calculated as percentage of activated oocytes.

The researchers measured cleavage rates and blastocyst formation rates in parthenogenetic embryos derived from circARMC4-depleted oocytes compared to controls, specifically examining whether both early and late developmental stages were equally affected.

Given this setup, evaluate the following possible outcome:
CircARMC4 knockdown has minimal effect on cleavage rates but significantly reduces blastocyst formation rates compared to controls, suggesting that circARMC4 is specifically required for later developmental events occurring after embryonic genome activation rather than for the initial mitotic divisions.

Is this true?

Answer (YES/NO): NO